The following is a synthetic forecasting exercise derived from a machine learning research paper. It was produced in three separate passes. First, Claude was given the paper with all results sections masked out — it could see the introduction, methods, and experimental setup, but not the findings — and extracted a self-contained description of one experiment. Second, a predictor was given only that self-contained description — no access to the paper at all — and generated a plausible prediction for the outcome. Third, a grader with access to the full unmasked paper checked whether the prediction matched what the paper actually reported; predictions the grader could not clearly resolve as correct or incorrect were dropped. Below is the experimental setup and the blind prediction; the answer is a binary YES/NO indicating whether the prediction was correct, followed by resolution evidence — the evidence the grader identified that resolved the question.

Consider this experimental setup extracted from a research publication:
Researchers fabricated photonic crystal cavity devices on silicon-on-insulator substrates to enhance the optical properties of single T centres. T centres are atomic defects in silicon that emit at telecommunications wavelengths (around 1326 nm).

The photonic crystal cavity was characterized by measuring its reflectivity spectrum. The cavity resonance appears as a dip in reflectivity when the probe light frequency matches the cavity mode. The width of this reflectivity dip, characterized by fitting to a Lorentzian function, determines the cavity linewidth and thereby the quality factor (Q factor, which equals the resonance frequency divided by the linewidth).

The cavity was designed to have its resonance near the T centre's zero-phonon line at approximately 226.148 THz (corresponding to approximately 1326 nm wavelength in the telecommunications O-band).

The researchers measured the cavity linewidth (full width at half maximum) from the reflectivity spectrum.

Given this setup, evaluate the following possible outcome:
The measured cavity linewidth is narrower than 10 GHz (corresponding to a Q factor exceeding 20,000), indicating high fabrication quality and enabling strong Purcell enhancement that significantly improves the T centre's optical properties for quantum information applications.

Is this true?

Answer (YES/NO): NO